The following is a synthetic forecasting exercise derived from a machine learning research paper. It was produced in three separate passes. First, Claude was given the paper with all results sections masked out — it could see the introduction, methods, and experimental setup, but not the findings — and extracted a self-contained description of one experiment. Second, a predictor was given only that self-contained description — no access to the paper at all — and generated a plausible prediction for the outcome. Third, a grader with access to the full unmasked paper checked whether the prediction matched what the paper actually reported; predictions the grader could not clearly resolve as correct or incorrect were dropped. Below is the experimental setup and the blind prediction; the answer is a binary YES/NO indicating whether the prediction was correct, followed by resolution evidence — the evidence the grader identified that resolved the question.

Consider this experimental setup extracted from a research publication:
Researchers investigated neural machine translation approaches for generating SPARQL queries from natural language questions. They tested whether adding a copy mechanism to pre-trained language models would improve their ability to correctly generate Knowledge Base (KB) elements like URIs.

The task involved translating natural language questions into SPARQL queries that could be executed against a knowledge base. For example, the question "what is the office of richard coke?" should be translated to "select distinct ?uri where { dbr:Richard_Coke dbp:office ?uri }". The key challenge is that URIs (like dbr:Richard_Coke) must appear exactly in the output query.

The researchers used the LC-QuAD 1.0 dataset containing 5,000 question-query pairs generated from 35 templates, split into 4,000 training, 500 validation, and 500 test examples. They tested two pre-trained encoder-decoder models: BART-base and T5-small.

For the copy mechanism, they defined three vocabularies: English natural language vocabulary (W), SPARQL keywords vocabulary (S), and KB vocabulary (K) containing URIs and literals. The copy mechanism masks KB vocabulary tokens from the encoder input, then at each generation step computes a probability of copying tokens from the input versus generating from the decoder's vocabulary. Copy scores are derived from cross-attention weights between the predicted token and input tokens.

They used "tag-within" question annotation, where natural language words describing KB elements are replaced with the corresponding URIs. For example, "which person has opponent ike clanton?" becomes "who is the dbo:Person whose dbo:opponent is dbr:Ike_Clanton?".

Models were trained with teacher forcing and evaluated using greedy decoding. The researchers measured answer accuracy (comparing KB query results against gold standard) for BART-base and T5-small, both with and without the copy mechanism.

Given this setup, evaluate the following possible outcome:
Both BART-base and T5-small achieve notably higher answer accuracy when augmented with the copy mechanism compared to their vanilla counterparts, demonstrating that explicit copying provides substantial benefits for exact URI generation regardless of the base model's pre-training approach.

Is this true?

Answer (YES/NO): NO